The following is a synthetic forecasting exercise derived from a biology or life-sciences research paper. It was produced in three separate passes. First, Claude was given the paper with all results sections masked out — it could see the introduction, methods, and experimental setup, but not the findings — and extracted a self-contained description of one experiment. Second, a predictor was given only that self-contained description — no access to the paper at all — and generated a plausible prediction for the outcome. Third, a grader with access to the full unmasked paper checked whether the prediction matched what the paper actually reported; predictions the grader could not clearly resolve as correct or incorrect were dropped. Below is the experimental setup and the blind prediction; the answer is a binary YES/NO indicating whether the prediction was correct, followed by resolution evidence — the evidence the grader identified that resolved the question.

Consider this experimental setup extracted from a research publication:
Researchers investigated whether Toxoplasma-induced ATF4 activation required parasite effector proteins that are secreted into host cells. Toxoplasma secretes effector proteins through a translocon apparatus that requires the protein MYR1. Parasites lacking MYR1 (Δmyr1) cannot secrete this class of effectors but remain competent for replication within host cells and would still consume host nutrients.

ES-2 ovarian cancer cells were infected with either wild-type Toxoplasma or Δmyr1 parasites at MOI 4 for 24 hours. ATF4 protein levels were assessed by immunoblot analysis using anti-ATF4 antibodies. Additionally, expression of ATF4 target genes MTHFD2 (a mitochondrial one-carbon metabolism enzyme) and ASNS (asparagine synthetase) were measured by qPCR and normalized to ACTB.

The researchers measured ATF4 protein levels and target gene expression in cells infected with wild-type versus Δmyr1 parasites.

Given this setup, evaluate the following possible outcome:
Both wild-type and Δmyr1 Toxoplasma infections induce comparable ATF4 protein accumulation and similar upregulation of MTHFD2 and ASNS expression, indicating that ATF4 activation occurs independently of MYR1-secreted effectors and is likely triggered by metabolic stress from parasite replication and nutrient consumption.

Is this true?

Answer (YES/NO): NO